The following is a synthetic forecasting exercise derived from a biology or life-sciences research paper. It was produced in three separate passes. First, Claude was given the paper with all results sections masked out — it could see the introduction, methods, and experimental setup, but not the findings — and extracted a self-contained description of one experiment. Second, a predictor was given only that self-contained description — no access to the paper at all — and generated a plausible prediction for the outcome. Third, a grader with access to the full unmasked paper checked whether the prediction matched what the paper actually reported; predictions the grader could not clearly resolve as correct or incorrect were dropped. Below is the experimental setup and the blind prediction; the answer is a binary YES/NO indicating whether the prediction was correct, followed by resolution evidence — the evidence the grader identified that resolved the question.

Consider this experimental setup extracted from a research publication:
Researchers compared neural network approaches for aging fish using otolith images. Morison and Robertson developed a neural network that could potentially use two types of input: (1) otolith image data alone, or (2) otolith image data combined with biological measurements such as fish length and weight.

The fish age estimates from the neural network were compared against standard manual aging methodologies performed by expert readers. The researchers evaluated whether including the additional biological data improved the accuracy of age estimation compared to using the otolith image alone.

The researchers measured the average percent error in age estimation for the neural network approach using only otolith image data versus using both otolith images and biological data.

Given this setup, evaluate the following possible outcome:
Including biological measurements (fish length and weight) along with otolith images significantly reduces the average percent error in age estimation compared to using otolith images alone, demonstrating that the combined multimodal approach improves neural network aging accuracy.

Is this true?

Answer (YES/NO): YES